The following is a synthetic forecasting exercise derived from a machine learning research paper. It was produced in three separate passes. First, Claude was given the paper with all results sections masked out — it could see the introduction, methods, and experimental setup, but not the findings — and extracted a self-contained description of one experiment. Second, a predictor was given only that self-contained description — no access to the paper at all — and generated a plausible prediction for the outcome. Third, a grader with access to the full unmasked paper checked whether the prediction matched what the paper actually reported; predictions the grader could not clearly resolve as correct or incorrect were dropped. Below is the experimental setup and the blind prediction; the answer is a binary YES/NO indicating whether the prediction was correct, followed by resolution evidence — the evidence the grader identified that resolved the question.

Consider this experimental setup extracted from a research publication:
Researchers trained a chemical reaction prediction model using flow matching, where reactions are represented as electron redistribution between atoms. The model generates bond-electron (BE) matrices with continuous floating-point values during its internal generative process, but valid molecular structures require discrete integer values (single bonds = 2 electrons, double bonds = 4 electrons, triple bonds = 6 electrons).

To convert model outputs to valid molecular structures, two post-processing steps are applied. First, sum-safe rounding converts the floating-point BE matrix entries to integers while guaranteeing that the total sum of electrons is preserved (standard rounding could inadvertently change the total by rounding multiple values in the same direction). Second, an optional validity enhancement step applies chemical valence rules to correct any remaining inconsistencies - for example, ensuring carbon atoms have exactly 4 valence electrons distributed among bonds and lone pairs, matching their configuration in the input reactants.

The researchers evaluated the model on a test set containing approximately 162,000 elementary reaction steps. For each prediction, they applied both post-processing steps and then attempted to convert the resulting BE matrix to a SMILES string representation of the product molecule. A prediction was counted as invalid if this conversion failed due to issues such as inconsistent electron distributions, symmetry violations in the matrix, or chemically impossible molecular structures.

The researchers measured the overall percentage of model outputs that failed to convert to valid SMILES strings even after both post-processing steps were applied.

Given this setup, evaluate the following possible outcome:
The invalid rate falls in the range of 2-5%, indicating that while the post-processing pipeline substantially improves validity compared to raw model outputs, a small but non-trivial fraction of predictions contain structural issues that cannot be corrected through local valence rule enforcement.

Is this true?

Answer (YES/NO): NO